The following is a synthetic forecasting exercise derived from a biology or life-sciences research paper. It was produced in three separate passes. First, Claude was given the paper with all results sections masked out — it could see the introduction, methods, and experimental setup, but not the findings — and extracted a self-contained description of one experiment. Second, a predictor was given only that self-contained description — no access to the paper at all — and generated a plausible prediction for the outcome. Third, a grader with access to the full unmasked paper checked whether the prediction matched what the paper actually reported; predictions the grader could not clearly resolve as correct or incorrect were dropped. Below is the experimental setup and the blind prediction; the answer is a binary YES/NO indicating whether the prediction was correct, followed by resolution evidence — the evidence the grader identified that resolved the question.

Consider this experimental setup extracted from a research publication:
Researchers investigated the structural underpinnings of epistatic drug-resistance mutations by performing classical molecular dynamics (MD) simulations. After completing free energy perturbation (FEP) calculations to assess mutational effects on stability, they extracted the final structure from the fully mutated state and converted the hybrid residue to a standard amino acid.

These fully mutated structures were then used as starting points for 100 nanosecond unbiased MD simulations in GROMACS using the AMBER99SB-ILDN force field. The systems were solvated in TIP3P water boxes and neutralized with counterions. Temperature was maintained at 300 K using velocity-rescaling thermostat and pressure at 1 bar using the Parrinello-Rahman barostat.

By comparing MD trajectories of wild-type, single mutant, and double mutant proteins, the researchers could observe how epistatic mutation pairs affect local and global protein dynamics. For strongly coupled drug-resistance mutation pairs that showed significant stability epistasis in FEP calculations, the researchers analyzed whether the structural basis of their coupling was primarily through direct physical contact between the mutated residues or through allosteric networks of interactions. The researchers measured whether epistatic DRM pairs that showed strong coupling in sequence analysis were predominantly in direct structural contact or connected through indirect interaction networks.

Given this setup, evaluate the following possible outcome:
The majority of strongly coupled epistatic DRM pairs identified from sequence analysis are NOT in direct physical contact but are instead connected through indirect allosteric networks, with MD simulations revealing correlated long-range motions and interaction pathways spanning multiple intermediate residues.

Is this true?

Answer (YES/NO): NO